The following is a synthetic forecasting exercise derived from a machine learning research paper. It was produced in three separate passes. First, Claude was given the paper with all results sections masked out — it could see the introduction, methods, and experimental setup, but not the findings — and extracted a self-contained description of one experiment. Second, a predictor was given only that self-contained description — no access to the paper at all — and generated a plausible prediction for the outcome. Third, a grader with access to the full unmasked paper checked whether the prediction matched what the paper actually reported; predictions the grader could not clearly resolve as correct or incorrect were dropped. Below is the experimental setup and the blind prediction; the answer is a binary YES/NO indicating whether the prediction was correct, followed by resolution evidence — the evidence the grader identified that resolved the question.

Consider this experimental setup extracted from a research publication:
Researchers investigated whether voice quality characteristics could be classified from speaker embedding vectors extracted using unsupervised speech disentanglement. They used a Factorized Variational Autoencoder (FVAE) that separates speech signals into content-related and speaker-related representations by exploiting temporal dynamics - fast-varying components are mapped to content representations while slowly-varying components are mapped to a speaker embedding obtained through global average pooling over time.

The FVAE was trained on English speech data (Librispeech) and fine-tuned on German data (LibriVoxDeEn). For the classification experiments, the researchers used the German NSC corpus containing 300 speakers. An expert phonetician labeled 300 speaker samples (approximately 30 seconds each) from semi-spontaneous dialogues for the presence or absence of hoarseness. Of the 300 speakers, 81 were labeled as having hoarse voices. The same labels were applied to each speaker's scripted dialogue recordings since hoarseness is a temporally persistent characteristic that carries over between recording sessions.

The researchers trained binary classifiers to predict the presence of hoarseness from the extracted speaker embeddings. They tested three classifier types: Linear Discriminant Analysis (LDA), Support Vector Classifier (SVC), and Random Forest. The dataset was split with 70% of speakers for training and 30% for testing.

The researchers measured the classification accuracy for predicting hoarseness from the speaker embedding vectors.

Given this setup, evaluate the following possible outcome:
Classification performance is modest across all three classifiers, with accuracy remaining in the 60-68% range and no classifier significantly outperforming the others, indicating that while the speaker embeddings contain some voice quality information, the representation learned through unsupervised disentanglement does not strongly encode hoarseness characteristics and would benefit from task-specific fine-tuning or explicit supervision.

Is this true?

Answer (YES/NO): NO